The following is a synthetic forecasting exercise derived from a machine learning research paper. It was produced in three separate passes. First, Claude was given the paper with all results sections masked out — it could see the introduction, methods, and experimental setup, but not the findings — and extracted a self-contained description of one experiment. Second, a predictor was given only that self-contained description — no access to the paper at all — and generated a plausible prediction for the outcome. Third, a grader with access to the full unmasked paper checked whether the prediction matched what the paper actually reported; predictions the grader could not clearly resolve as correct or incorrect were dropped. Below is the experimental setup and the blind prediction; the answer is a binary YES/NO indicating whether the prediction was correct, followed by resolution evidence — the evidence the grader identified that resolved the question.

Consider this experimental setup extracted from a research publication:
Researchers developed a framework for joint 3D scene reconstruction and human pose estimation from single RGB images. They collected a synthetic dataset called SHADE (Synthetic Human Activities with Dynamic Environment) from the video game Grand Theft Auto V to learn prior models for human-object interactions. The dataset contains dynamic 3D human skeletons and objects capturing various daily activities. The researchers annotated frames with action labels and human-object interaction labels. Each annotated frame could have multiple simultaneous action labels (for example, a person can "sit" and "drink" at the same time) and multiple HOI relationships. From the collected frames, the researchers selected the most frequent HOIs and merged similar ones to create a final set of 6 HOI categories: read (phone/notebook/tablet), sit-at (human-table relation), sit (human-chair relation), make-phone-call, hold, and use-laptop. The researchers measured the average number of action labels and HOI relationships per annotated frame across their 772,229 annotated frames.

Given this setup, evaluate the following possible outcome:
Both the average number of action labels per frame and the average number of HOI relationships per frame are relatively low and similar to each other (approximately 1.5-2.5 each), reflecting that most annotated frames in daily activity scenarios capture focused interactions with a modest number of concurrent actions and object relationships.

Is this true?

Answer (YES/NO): NO